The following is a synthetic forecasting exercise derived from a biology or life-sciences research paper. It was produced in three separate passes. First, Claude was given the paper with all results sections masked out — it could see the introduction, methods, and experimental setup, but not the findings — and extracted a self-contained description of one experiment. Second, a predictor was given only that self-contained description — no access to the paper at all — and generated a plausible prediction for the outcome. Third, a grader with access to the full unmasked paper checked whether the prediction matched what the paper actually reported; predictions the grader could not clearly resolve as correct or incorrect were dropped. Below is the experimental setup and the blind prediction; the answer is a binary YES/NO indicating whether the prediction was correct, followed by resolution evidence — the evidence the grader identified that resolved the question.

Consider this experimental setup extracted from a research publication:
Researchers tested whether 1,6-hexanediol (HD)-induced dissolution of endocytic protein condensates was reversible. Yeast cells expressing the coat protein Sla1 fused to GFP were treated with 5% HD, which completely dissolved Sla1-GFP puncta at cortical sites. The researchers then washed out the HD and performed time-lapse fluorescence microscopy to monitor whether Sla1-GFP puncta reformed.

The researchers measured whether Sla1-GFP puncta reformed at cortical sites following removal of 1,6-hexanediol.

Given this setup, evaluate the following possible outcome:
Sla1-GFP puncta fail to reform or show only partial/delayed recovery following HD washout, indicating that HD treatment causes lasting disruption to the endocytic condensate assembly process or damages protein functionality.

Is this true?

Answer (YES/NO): NO